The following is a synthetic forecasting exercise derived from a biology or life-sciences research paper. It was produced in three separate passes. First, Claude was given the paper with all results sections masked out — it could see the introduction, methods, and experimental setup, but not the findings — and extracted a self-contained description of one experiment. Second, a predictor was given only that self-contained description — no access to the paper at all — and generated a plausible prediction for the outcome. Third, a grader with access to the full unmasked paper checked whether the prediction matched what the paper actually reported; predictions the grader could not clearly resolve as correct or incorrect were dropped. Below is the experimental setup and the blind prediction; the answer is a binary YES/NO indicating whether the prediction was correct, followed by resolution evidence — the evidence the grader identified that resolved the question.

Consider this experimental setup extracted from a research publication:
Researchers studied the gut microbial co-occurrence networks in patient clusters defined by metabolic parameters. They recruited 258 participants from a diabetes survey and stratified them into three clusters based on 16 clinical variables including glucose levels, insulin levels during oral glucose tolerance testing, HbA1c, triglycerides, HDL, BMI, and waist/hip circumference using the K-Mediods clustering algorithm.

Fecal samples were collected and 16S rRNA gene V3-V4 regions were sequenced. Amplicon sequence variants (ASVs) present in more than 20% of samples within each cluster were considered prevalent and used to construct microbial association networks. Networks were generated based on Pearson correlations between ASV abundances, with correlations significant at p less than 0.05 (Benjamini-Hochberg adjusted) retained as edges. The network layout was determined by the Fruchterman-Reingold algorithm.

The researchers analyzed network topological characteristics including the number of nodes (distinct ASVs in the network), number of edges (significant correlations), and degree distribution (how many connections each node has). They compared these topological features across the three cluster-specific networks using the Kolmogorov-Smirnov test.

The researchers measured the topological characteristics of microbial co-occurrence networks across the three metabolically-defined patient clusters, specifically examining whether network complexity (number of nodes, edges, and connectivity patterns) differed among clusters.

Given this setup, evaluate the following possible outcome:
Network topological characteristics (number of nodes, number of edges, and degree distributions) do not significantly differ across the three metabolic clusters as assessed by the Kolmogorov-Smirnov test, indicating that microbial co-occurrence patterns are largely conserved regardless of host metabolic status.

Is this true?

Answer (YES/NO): NO